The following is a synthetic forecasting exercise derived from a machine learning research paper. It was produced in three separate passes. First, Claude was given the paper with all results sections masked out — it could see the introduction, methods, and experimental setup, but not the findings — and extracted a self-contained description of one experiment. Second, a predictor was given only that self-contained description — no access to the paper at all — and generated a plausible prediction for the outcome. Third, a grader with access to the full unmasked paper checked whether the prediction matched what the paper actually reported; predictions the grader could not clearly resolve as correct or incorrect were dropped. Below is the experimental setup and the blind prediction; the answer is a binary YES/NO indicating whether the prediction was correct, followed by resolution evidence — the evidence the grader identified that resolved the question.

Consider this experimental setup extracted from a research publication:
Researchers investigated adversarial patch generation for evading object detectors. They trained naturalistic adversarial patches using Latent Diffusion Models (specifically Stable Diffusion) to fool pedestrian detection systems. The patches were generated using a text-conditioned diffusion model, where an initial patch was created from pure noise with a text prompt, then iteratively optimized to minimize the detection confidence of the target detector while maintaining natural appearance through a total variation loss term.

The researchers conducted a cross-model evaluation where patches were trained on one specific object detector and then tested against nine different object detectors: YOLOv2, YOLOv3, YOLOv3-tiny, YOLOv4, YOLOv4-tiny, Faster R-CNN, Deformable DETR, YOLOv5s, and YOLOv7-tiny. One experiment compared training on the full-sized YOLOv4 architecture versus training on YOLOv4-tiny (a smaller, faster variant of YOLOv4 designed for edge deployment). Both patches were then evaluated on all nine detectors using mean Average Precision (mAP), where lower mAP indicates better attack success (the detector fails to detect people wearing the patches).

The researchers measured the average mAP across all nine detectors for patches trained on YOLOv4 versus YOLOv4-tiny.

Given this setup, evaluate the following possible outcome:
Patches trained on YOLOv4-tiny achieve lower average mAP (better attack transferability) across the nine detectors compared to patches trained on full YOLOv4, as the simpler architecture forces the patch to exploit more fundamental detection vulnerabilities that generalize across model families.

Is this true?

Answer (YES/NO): YES